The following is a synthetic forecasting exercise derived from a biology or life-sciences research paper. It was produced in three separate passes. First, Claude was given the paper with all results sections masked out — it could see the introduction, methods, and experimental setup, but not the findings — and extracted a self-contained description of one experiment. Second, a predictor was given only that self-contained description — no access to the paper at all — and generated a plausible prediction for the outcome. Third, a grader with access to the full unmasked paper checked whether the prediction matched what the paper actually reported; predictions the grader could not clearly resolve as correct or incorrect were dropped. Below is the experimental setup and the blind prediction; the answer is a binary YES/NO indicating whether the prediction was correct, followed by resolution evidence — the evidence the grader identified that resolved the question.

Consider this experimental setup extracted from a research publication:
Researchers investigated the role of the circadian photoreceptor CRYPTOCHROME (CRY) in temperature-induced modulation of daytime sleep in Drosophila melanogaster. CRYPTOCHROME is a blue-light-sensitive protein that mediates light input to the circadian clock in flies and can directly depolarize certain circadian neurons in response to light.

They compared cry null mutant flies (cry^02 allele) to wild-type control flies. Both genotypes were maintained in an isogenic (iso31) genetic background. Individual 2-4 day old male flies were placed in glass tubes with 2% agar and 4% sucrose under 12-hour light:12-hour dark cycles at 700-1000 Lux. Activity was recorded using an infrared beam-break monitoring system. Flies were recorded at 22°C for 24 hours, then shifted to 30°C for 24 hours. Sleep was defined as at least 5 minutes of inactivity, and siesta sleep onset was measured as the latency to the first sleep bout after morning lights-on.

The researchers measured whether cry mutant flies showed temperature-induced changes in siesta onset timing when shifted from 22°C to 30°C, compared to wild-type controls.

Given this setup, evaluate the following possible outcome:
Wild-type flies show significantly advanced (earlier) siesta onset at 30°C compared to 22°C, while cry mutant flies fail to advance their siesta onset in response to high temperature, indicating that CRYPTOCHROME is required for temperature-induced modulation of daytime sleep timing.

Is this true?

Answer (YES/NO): NO